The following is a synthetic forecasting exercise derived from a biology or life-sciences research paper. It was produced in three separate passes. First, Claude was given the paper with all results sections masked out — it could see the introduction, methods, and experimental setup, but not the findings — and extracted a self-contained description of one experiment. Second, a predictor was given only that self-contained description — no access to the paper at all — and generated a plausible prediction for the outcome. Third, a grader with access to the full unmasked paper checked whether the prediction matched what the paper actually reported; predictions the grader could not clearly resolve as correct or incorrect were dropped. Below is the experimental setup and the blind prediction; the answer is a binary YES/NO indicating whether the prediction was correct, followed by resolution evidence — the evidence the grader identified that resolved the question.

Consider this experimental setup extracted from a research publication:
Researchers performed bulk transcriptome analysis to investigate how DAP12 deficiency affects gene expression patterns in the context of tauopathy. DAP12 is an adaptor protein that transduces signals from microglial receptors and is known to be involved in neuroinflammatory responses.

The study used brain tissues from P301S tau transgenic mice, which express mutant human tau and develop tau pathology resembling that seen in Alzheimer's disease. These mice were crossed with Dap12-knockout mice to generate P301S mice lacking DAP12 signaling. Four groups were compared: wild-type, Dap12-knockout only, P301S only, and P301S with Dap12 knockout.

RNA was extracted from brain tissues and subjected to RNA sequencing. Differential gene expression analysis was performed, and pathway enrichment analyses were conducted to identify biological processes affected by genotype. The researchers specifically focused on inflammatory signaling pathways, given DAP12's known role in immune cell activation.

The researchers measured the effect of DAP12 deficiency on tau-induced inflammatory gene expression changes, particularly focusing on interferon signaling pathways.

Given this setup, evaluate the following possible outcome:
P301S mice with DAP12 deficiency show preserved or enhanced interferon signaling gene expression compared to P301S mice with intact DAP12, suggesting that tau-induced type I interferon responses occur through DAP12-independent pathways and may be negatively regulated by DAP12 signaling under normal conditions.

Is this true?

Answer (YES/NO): NO